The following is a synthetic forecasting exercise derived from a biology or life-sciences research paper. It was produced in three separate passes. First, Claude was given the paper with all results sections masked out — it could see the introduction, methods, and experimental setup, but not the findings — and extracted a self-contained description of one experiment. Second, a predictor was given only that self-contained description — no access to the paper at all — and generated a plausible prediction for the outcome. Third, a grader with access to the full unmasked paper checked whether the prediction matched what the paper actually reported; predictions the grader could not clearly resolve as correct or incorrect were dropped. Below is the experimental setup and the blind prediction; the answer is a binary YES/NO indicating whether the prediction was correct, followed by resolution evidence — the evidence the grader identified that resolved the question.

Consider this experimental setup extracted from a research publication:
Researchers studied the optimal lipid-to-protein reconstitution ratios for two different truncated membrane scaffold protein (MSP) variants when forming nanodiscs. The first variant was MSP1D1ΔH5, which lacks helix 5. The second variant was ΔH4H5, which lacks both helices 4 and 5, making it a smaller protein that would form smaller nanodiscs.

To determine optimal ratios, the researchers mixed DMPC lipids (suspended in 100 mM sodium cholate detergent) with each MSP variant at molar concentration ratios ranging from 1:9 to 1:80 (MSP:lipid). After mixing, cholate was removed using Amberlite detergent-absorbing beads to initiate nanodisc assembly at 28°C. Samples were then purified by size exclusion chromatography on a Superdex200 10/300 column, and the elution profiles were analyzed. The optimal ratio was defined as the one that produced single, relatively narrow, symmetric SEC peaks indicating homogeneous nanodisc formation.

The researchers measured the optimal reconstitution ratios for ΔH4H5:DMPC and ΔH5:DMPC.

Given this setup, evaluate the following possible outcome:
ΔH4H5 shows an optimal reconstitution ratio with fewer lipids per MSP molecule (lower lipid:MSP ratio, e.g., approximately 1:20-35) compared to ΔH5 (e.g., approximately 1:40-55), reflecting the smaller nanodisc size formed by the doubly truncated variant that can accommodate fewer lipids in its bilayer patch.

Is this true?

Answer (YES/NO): YES